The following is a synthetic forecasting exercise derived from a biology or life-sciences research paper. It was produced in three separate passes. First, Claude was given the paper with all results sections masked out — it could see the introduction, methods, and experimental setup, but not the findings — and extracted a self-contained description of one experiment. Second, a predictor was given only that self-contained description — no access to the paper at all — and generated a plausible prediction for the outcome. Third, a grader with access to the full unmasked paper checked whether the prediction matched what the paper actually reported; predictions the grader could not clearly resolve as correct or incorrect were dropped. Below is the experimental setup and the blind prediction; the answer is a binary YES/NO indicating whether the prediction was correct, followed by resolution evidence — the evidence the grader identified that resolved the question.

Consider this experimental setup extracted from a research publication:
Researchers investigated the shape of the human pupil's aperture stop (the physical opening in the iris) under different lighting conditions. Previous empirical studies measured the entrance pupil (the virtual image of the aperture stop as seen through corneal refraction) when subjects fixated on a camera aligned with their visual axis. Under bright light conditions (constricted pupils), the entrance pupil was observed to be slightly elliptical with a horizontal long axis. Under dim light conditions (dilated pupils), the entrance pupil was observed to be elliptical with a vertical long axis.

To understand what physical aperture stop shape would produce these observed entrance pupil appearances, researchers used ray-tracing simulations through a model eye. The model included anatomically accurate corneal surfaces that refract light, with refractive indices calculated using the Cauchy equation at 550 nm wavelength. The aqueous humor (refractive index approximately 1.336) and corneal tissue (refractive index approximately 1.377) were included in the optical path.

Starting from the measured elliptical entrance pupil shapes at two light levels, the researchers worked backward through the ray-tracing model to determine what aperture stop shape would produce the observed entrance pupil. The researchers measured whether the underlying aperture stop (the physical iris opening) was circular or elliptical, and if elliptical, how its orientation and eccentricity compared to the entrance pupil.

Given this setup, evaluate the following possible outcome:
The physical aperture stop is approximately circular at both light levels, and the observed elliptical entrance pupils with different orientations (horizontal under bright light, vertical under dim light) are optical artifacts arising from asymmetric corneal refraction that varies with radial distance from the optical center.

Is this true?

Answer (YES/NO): NO